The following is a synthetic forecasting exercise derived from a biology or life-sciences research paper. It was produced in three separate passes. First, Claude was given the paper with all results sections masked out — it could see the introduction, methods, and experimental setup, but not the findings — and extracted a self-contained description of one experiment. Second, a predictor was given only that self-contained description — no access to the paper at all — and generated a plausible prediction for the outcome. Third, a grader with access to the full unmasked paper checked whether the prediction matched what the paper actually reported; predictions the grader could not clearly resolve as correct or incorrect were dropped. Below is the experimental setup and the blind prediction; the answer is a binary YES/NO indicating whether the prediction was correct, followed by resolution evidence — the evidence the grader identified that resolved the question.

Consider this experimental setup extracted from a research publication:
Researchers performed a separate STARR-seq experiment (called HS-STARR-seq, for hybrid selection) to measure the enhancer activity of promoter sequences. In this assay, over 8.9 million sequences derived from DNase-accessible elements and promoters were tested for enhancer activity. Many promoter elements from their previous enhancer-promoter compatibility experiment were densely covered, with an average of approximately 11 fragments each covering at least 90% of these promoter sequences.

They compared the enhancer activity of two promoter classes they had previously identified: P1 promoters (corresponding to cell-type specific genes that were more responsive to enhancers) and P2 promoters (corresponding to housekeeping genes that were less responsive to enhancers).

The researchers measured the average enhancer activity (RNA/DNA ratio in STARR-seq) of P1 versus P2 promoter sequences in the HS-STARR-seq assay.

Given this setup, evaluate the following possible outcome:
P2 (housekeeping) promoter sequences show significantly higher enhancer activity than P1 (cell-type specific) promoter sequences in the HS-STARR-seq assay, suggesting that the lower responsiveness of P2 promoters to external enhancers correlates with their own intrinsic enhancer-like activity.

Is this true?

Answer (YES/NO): YES